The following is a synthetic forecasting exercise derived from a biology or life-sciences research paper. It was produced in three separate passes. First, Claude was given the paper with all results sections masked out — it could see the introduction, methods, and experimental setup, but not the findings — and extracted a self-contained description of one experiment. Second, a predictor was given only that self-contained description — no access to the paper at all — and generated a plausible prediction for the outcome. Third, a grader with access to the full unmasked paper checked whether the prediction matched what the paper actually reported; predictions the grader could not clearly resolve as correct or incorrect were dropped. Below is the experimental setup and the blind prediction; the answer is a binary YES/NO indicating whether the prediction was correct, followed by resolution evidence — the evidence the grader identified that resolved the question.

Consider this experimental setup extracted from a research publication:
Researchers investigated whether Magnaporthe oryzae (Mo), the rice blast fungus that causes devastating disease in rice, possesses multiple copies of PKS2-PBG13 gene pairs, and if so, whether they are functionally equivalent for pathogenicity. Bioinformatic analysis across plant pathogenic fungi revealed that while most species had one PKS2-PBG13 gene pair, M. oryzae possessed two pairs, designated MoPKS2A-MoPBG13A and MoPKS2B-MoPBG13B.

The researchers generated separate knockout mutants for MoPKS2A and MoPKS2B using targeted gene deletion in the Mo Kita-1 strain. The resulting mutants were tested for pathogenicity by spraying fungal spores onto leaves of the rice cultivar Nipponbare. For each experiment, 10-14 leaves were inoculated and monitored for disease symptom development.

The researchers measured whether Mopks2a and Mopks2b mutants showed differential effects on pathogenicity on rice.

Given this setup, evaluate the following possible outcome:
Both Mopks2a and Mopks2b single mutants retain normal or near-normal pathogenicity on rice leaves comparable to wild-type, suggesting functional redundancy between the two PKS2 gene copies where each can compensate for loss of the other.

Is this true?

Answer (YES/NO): NO